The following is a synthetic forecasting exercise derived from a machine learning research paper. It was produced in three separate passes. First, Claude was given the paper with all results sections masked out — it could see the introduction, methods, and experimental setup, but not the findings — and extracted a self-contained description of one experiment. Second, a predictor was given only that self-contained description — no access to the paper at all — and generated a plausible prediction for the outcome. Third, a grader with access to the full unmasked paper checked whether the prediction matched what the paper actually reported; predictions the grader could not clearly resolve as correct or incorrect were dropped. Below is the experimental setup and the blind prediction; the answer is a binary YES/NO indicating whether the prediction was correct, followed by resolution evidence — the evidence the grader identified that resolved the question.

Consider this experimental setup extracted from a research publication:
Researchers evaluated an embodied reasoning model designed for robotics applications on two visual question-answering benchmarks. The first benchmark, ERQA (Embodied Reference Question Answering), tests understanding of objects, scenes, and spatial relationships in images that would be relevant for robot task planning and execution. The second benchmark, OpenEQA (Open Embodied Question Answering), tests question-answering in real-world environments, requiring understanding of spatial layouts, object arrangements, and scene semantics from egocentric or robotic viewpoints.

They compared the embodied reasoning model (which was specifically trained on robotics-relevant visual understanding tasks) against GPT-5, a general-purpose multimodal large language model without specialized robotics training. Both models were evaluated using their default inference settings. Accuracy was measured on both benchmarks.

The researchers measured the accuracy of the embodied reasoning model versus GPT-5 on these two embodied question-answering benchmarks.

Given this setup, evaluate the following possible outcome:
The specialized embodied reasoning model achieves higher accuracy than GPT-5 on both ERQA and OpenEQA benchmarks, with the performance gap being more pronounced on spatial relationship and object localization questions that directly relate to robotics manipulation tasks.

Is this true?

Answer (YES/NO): NO